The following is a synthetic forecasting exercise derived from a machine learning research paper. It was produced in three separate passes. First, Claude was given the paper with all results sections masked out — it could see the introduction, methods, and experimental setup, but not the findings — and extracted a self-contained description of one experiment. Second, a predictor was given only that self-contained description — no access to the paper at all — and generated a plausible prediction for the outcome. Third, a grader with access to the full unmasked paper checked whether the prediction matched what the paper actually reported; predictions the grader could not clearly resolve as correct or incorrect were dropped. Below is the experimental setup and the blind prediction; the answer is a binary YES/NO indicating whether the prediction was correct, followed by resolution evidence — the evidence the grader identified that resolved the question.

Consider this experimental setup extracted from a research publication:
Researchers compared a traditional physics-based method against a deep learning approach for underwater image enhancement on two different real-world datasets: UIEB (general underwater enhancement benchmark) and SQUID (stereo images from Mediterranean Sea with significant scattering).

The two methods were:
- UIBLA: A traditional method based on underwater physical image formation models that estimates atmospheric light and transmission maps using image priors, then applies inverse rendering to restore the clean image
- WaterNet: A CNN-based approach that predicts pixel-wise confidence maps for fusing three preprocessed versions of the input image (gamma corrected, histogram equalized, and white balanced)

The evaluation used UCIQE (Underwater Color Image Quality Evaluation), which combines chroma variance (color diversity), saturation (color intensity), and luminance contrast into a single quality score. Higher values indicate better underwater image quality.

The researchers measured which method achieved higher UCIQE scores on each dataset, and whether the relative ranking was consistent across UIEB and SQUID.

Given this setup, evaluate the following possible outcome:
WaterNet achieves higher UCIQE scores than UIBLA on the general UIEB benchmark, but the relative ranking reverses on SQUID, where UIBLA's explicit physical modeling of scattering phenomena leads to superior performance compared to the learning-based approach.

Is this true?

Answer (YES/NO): NO